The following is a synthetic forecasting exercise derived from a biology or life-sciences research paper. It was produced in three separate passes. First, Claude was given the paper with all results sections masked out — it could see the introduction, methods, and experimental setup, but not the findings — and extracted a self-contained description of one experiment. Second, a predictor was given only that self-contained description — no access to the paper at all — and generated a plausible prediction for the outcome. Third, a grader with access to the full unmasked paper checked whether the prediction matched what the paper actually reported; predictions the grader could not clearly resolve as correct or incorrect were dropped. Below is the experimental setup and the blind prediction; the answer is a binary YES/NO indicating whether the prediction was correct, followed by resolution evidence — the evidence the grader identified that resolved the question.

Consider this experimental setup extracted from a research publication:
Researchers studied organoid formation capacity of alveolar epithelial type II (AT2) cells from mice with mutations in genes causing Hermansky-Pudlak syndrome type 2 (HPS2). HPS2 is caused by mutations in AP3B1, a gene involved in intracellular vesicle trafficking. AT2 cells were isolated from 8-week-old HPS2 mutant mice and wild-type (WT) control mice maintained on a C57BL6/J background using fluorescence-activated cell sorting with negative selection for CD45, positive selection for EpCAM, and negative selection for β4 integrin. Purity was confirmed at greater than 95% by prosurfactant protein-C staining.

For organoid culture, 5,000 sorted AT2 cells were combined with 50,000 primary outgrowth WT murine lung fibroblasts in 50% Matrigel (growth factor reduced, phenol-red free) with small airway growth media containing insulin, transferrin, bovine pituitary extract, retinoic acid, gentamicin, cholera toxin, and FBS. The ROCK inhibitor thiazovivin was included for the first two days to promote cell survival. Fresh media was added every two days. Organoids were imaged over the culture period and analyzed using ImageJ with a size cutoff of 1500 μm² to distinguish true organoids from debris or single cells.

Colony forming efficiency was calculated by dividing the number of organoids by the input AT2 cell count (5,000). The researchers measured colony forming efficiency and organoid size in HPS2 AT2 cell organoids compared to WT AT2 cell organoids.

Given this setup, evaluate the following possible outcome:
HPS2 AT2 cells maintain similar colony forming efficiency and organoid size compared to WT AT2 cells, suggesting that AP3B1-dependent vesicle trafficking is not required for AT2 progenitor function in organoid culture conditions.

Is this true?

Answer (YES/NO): NO